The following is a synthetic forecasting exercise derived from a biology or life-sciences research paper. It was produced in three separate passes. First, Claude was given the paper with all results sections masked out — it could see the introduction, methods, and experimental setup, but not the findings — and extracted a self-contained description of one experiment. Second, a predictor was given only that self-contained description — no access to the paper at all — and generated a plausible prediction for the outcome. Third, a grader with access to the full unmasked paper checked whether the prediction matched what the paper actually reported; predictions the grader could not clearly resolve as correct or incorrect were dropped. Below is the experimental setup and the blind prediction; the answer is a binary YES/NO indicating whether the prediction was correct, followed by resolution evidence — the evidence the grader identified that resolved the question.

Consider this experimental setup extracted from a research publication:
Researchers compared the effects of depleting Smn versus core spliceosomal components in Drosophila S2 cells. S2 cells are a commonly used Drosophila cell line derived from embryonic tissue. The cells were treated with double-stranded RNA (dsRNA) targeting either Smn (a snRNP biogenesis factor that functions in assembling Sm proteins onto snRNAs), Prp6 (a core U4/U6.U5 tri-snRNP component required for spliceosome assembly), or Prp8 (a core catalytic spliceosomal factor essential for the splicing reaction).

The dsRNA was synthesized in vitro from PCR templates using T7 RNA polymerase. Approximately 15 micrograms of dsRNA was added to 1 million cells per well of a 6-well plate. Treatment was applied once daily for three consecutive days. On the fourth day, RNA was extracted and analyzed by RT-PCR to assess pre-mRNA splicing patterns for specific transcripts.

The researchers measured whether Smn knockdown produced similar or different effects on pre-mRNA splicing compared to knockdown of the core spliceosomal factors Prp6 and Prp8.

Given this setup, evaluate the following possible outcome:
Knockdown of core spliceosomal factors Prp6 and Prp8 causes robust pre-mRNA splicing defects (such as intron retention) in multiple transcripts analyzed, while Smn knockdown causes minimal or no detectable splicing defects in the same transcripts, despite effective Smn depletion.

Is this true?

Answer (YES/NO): YES